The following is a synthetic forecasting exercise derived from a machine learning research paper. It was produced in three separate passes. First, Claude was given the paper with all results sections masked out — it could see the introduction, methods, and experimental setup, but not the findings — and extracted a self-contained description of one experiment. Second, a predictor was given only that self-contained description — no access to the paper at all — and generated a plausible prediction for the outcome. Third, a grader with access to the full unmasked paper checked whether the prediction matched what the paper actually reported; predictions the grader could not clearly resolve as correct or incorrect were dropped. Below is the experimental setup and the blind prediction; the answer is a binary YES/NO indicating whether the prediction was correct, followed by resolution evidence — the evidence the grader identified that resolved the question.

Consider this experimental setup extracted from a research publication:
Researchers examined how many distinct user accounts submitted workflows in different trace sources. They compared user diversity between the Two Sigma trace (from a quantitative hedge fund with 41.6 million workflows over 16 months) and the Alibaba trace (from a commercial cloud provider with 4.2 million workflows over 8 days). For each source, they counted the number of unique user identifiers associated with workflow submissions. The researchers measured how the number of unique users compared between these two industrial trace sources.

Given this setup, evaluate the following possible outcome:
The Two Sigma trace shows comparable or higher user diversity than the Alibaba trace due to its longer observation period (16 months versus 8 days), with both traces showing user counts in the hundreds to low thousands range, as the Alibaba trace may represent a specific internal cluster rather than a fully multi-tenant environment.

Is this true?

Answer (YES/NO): NO